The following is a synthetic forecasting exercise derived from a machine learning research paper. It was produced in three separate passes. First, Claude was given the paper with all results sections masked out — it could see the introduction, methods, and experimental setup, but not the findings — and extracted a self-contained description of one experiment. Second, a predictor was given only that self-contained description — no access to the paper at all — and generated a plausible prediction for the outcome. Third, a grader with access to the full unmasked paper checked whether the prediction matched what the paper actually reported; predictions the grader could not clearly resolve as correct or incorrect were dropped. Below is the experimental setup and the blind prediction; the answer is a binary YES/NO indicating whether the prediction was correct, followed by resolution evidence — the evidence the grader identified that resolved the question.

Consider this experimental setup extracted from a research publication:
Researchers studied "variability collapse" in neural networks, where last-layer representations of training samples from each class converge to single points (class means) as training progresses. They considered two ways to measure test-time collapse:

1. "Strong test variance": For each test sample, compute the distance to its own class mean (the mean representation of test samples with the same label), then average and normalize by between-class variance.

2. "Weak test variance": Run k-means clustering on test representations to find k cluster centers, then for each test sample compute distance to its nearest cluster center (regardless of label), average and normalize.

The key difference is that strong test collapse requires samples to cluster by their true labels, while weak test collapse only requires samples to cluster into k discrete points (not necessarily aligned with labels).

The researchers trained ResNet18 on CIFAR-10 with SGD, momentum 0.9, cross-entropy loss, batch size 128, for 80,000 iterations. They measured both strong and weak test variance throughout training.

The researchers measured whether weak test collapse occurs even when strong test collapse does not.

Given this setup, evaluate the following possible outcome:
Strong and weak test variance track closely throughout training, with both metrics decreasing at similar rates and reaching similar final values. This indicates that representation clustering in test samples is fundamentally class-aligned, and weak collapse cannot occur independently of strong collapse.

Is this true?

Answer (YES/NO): NO